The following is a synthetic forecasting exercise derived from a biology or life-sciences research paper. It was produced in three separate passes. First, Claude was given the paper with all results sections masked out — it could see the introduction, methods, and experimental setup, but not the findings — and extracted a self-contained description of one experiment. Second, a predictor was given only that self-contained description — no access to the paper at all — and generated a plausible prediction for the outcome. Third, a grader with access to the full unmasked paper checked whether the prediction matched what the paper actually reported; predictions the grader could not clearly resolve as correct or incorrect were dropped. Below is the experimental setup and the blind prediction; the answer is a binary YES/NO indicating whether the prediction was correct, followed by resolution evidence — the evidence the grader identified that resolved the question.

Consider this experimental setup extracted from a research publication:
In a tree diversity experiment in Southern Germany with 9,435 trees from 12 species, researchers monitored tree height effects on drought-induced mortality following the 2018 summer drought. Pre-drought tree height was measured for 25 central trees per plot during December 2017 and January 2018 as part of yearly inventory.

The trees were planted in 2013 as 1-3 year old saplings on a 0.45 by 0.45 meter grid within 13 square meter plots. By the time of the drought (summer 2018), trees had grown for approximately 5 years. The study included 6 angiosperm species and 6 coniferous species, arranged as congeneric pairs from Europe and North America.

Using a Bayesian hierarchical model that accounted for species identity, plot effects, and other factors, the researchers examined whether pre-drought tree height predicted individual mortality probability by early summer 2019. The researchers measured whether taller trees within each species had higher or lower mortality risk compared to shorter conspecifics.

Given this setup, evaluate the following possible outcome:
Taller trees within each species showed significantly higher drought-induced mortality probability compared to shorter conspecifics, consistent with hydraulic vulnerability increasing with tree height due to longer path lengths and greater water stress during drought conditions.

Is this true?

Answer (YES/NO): NO